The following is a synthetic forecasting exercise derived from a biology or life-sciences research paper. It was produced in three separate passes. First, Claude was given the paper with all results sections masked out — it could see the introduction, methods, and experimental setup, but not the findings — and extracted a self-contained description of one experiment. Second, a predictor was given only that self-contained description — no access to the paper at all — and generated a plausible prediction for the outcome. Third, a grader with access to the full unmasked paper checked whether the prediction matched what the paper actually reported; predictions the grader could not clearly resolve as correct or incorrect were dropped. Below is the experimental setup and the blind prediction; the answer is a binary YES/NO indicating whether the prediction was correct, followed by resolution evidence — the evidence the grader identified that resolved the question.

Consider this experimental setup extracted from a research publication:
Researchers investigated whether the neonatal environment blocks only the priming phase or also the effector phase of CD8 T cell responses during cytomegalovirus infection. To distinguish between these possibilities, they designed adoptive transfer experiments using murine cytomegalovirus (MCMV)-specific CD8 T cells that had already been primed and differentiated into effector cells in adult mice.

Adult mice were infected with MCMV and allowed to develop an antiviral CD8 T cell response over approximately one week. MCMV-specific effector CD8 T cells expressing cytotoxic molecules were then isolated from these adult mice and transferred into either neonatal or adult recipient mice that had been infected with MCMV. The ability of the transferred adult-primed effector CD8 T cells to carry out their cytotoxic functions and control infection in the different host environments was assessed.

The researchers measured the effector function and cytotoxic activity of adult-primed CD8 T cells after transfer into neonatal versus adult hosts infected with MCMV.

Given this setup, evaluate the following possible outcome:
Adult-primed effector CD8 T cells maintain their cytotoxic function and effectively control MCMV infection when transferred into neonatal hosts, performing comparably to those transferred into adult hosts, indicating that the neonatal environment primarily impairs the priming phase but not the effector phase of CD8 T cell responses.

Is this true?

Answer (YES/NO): YES